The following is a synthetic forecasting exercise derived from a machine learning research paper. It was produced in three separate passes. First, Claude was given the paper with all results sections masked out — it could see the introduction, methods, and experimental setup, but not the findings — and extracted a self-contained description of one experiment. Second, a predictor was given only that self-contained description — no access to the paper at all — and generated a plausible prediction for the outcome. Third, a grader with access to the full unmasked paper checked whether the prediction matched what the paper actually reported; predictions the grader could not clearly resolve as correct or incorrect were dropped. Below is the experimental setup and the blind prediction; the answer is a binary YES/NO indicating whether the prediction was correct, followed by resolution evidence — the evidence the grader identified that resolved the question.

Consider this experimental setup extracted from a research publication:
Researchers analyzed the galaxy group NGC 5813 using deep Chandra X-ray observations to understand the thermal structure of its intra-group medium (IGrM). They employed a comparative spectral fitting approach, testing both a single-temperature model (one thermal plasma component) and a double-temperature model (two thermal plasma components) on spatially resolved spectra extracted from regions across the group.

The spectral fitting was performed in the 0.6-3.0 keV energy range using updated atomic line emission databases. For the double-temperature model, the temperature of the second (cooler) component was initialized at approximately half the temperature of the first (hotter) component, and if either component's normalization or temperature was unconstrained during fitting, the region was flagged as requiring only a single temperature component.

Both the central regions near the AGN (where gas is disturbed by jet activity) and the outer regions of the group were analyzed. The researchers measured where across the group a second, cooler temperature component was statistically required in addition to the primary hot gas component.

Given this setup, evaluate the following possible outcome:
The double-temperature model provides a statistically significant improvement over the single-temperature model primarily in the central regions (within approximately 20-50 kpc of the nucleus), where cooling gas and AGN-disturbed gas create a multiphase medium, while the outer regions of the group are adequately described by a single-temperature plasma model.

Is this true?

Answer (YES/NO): NO